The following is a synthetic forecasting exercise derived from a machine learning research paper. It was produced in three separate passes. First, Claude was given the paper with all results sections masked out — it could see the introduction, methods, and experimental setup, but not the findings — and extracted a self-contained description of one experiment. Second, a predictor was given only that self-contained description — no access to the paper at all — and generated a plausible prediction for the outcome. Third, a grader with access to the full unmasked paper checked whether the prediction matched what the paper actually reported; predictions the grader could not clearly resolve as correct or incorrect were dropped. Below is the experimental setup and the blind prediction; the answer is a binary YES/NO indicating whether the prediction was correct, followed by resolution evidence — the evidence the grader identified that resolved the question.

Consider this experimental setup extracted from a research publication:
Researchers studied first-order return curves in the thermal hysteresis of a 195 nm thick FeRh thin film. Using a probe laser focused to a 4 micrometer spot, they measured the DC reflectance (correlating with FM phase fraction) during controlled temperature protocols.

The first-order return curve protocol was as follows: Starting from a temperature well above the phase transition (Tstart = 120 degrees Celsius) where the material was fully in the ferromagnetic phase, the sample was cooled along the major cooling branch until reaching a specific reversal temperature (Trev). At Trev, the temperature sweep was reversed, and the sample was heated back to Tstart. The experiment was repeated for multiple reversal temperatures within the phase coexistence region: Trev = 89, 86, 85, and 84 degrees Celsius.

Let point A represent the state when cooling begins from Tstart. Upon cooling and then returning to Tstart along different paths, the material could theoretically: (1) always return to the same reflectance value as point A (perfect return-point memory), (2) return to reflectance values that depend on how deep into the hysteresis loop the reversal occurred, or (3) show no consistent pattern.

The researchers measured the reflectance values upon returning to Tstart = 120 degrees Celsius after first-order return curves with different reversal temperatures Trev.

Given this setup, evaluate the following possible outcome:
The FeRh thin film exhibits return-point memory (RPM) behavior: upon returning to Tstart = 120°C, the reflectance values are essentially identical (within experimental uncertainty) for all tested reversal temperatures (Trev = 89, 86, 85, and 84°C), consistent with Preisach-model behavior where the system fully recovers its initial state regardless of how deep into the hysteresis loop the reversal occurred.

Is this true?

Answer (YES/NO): YES